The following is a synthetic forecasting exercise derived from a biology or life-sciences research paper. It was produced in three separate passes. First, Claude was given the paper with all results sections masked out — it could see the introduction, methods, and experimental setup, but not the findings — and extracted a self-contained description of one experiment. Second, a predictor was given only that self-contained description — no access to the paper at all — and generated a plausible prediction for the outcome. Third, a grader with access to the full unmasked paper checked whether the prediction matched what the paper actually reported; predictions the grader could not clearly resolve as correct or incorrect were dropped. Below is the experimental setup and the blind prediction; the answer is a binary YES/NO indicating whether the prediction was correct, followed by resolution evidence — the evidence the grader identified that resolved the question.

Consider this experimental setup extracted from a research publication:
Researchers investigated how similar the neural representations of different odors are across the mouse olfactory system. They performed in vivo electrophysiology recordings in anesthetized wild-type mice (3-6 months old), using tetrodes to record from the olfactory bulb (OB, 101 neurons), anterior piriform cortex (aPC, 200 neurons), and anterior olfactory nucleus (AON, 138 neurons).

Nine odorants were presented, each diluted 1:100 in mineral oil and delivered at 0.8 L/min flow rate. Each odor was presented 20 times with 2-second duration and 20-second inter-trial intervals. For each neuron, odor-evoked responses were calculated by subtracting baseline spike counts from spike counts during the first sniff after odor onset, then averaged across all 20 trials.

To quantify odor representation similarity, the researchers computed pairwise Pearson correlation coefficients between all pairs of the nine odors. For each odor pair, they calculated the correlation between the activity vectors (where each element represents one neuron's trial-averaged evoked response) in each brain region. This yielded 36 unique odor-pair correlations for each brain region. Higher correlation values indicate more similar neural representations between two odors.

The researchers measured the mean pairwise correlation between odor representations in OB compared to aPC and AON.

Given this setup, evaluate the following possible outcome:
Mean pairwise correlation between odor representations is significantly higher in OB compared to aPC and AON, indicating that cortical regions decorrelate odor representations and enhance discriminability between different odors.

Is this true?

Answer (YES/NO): NO